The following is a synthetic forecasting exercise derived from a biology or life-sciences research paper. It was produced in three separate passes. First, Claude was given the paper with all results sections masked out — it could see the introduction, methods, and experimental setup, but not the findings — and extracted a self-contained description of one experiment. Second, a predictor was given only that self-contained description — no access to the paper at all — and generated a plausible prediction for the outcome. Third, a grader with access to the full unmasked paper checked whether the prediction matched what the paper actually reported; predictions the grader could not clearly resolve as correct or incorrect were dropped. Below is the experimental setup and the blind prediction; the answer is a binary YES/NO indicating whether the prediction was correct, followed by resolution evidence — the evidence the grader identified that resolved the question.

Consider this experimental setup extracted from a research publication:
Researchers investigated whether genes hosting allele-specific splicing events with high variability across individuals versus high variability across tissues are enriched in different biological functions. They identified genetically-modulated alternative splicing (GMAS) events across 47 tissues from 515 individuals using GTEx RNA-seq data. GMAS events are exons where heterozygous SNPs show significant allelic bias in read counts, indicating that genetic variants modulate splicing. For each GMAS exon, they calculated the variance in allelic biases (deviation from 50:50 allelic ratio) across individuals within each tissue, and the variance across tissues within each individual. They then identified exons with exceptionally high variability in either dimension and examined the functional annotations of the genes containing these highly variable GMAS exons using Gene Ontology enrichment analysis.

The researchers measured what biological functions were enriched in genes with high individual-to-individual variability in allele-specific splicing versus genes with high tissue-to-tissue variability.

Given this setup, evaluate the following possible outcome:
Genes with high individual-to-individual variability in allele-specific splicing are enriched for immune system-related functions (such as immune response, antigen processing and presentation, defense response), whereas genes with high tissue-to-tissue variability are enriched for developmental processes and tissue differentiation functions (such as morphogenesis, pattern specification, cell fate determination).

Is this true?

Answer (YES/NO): NO